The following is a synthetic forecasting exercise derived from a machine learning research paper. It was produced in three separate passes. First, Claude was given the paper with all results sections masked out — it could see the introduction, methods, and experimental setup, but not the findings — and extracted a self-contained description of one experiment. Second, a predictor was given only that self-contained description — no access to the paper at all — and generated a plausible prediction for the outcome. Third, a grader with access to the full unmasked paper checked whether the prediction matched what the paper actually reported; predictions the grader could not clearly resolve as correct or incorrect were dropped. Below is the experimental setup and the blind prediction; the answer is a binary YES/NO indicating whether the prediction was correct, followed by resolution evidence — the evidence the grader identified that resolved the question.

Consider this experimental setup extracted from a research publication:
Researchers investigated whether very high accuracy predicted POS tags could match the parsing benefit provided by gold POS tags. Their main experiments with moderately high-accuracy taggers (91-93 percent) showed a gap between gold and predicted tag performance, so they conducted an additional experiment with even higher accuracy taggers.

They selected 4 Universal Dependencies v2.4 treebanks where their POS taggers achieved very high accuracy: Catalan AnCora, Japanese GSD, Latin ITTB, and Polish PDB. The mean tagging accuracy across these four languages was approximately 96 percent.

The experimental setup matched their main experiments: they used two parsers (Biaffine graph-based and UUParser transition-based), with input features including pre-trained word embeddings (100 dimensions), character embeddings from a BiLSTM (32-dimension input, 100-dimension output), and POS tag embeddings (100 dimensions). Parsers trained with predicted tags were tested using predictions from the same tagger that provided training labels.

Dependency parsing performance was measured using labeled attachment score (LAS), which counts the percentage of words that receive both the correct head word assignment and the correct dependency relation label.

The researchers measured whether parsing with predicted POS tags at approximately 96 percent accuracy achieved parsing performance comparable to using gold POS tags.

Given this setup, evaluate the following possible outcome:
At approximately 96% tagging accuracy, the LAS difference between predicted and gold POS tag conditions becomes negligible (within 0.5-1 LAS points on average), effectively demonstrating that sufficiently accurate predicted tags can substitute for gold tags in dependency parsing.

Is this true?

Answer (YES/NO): NO